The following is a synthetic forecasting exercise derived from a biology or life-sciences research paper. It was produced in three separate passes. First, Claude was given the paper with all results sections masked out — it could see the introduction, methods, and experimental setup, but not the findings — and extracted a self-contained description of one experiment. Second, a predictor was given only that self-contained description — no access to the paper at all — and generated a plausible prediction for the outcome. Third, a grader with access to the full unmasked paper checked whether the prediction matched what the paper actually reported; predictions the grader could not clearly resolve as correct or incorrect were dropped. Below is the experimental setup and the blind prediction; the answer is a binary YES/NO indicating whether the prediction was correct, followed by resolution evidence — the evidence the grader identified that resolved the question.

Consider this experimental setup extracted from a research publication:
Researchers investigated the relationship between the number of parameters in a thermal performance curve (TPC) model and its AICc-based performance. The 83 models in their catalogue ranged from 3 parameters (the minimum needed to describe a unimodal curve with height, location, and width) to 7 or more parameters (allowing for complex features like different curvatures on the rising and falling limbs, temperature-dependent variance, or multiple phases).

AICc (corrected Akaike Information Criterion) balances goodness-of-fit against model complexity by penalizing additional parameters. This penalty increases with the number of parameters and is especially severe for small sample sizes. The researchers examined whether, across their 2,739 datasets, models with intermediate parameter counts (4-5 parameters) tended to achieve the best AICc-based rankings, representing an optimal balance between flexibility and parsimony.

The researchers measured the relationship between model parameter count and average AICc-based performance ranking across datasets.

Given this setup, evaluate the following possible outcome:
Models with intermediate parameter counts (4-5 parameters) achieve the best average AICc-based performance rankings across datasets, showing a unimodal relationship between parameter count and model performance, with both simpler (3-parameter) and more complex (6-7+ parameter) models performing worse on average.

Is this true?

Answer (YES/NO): NO